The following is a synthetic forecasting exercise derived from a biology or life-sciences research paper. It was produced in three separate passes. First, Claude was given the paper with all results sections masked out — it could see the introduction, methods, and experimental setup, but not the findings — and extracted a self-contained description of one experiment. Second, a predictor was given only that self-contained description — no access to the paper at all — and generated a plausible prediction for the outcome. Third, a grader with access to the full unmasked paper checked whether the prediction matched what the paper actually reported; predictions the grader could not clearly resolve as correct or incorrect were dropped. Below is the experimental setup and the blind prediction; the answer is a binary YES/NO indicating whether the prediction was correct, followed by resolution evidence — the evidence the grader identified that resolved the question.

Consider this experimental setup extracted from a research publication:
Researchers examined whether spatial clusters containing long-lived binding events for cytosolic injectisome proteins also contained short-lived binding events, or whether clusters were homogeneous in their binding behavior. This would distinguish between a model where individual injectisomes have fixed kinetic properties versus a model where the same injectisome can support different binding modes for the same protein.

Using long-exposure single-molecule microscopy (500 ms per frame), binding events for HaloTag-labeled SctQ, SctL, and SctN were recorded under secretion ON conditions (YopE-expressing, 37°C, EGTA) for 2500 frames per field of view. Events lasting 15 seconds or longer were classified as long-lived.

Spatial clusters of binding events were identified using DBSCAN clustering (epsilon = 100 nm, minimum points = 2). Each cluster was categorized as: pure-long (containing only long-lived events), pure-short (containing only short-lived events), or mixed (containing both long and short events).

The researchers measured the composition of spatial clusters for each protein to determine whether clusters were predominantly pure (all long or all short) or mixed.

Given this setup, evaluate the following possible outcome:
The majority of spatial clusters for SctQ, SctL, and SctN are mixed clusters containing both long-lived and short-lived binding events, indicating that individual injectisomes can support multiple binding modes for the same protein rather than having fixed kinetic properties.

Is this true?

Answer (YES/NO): NO